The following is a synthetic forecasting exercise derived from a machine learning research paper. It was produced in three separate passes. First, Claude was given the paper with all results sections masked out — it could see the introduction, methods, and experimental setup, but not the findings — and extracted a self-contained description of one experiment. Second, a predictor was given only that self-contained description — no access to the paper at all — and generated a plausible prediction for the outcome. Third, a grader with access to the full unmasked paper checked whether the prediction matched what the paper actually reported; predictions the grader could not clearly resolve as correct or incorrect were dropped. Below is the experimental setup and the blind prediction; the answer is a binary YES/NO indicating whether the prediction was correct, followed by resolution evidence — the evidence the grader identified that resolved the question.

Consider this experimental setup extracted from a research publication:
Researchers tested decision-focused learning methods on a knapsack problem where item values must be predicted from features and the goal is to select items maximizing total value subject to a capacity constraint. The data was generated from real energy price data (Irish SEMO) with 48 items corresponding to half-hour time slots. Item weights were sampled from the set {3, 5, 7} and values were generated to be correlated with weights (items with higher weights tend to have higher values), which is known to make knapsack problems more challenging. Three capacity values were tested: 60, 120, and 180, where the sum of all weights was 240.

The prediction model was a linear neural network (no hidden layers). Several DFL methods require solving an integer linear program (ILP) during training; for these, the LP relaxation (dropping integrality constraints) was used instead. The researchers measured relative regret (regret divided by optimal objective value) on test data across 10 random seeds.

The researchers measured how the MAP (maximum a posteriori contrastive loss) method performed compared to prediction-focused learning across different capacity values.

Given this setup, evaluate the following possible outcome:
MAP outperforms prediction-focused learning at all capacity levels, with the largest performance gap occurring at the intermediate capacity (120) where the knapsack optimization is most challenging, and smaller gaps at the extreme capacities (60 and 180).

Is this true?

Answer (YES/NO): NO